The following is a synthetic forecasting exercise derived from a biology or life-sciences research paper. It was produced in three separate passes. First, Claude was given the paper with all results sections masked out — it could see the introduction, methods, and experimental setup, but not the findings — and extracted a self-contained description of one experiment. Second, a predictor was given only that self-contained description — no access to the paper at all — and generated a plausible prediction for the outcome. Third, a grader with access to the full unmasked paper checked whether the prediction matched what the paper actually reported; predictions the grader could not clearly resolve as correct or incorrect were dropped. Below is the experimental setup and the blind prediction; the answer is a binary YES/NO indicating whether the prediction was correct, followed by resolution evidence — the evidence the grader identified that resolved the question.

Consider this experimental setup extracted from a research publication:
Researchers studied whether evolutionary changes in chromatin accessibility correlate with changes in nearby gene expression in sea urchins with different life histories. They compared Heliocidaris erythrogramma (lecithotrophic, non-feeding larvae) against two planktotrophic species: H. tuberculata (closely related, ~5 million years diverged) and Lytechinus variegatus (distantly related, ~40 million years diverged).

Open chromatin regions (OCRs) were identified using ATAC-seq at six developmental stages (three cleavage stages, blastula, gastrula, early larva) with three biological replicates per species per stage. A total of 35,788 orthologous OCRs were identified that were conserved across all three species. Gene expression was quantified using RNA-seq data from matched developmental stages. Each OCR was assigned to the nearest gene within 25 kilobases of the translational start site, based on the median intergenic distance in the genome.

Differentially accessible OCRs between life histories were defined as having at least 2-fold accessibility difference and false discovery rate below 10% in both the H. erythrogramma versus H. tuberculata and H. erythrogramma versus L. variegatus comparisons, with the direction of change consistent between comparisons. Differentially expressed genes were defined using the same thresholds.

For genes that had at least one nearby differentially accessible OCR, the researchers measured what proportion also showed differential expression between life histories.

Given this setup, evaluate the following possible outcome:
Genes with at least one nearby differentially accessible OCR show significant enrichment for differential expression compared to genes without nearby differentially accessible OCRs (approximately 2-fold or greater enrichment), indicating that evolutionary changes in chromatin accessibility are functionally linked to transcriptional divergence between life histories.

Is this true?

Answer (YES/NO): NO